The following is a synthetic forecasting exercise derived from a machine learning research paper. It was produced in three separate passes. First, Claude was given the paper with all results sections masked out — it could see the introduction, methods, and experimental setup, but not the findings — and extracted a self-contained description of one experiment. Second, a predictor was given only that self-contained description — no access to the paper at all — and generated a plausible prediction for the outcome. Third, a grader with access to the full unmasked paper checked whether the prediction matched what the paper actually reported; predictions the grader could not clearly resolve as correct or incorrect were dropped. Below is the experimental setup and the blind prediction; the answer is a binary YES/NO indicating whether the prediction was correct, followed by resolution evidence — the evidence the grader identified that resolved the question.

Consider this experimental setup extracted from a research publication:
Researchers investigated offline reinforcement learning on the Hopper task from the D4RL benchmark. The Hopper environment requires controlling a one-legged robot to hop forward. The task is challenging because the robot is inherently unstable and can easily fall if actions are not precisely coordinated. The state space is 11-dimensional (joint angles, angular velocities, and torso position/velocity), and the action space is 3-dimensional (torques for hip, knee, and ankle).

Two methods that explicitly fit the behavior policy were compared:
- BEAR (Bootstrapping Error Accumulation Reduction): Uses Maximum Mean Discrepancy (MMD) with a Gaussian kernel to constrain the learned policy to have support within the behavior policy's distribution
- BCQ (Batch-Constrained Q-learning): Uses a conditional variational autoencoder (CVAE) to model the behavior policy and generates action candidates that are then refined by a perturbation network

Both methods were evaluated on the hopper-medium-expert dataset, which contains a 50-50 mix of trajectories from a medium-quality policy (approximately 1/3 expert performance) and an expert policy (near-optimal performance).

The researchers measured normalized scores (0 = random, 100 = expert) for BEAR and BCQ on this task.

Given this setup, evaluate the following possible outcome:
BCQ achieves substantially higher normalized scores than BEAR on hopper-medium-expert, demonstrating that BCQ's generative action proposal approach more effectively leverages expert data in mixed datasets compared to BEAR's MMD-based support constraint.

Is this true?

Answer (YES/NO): YES